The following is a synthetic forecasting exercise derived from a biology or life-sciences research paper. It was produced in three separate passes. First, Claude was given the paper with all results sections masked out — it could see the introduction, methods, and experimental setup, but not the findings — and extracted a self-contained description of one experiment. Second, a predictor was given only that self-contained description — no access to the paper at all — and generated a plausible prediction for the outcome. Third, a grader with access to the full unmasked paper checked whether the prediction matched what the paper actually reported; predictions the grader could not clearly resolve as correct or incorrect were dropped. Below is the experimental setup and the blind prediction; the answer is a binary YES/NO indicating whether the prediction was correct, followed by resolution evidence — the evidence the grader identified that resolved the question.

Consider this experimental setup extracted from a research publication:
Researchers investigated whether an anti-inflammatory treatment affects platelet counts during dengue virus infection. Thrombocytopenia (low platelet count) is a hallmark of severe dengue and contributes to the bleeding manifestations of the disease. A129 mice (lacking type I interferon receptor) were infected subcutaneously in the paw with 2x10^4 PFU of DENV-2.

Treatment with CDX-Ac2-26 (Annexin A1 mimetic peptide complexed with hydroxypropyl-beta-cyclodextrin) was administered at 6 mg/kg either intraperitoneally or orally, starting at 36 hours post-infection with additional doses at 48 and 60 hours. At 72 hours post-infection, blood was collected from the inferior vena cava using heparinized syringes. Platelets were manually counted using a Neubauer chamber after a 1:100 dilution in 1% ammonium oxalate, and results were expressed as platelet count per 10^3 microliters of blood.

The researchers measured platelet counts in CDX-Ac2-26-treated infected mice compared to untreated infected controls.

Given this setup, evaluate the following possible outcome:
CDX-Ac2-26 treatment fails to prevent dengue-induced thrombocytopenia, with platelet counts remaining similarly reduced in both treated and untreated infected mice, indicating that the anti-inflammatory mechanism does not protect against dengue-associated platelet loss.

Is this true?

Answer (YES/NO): NO